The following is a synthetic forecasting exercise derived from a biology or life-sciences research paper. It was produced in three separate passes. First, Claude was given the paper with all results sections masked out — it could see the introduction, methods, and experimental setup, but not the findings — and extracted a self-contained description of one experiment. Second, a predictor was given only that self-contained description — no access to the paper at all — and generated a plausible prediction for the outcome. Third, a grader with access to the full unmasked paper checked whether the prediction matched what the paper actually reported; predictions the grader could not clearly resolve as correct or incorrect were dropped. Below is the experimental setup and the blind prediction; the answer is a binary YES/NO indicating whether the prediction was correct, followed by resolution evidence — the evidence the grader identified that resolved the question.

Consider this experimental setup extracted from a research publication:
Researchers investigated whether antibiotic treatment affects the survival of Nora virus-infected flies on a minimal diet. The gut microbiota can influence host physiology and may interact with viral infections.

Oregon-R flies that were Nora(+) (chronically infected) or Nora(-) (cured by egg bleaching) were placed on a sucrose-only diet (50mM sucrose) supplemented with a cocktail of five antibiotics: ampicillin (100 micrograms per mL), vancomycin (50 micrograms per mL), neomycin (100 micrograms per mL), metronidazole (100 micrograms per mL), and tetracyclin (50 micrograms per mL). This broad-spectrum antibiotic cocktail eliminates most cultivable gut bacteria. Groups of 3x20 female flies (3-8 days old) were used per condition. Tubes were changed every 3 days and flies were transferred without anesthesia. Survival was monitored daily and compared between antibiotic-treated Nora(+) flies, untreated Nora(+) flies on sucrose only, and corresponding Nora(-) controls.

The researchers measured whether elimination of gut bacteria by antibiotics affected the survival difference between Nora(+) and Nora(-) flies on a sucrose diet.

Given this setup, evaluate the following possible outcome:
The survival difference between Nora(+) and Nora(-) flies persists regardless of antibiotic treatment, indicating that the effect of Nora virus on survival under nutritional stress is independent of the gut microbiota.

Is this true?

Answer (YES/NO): NO